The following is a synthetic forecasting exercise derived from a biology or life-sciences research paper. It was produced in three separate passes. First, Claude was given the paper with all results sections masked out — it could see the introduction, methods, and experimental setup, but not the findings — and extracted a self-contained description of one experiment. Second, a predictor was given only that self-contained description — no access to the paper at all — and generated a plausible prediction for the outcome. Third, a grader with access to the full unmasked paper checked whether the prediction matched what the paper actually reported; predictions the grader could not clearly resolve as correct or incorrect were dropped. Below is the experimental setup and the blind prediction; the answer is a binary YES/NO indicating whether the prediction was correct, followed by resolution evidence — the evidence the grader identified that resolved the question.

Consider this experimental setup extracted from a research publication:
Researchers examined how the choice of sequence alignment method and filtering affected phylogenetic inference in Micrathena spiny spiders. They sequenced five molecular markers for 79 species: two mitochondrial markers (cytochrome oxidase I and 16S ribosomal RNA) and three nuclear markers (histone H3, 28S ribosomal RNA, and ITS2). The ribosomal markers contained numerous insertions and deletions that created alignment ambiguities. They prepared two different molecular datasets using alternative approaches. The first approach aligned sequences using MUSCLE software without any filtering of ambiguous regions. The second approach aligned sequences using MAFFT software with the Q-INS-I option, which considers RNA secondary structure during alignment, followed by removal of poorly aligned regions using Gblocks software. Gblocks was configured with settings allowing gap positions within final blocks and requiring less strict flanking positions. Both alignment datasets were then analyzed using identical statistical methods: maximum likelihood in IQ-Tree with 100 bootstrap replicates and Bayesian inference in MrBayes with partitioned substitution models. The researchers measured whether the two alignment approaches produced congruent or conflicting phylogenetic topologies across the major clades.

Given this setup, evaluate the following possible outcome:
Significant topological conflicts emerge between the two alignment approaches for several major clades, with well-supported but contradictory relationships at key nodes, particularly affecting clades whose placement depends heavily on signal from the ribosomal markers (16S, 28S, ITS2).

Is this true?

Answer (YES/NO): NO